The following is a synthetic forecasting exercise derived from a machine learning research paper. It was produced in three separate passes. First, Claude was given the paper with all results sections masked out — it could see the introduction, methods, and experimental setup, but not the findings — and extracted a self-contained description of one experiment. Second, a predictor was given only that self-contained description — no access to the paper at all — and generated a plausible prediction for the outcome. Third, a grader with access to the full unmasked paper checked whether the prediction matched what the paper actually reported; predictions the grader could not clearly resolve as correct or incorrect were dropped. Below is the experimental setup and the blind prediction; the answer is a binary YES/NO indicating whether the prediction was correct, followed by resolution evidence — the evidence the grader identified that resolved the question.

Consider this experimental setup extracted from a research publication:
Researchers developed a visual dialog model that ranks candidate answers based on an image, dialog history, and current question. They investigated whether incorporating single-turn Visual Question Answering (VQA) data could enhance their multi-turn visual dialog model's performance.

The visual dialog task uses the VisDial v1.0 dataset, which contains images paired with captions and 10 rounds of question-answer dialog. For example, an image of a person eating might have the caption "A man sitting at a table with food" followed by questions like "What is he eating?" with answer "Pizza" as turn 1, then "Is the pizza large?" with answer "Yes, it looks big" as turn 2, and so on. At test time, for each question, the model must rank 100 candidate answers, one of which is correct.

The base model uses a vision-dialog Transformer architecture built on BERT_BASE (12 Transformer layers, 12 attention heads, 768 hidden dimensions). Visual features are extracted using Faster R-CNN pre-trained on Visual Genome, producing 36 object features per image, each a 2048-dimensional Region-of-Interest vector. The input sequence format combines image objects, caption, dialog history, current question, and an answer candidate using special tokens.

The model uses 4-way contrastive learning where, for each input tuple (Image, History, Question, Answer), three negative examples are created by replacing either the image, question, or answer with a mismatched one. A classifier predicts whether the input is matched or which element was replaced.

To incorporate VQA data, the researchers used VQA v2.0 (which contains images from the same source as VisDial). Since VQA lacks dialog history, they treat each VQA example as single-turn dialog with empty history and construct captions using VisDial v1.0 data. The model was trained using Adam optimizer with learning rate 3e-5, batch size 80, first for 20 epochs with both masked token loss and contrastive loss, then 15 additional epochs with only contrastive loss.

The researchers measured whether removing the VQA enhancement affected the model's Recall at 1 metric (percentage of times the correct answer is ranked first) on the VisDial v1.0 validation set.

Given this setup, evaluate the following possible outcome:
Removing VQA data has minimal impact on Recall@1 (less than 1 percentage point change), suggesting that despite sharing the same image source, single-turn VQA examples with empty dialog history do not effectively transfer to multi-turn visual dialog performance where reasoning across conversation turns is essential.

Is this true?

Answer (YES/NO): NO